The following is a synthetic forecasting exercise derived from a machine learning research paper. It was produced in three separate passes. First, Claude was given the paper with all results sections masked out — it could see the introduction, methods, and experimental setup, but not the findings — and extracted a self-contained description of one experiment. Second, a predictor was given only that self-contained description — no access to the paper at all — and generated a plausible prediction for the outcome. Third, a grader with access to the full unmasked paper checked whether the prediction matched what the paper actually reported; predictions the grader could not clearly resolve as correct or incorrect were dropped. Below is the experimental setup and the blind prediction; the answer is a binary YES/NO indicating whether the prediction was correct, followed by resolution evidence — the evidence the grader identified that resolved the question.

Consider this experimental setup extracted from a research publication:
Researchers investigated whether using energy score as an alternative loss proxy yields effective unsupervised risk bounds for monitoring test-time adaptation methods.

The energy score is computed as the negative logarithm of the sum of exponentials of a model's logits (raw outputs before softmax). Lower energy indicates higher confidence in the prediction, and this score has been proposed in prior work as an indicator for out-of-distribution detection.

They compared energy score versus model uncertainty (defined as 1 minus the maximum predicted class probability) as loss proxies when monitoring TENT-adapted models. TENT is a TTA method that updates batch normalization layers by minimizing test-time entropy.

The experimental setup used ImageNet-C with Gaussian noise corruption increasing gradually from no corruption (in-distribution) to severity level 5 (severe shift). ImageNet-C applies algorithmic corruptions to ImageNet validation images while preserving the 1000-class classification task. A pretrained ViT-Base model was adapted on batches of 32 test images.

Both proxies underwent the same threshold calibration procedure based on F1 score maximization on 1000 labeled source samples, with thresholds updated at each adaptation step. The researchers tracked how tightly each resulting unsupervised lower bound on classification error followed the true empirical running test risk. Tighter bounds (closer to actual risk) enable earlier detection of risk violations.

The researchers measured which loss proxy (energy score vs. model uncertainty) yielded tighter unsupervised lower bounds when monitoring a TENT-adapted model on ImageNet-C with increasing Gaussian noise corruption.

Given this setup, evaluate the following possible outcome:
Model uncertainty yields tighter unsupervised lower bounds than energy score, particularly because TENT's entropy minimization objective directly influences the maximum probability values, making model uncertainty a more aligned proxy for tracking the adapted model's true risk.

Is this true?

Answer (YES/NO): YES